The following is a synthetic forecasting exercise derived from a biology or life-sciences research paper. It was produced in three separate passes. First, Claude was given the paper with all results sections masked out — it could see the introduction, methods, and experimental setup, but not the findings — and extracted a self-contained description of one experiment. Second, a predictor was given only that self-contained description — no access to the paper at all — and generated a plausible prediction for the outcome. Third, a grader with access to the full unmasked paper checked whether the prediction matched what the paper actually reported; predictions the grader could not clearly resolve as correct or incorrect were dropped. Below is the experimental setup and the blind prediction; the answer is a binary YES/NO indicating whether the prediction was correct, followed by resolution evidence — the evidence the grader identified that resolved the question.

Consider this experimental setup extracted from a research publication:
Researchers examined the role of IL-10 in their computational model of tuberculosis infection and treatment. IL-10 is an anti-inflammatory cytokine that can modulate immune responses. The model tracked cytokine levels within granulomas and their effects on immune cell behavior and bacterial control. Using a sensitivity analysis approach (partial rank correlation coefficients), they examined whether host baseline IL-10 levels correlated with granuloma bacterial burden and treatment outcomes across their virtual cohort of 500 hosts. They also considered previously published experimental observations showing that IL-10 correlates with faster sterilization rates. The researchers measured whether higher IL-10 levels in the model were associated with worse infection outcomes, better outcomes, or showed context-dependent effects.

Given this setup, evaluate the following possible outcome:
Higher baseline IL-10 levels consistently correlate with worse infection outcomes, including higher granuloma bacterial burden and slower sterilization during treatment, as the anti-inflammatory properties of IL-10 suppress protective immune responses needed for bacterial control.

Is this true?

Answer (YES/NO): NO